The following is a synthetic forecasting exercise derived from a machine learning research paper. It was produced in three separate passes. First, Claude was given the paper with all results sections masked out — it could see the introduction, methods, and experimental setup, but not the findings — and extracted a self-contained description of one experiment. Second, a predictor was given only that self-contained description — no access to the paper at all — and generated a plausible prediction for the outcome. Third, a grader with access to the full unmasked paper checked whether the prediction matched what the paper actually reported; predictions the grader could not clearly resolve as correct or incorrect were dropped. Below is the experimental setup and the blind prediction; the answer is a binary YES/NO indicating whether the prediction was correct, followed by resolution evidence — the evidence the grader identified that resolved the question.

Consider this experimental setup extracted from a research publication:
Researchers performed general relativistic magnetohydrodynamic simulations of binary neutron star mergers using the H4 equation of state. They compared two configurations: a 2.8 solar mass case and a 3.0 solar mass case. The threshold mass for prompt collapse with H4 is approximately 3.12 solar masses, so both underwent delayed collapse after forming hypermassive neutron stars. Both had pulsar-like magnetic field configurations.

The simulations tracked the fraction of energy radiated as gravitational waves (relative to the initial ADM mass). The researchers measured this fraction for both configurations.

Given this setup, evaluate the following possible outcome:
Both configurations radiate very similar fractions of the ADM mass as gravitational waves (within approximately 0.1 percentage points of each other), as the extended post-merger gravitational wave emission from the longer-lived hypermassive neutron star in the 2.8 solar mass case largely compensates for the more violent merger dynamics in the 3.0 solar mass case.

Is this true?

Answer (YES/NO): NO